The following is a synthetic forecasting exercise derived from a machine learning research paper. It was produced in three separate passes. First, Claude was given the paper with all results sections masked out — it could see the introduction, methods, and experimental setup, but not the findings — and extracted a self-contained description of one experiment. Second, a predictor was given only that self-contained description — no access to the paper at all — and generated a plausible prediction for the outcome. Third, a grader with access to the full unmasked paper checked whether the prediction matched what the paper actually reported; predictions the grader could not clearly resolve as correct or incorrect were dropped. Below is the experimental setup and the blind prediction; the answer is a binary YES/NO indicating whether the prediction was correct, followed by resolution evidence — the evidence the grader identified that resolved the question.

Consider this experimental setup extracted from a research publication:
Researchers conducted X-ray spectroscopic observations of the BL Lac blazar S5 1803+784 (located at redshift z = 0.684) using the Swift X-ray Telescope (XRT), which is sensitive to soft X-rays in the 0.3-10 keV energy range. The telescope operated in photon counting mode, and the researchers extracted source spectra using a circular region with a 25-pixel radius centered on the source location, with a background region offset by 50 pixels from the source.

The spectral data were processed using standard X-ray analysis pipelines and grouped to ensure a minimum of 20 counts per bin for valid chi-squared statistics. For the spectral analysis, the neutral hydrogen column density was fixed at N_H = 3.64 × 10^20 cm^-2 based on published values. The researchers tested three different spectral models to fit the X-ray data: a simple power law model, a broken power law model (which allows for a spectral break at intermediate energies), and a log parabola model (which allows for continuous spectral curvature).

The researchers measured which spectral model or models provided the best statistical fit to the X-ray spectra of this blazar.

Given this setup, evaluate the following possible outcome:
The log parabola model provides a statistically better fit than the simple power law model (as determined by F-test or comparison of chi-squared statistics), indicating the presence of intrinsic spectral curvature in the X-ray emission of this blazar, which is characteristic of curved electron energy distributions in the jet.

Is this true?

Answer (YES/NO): NO